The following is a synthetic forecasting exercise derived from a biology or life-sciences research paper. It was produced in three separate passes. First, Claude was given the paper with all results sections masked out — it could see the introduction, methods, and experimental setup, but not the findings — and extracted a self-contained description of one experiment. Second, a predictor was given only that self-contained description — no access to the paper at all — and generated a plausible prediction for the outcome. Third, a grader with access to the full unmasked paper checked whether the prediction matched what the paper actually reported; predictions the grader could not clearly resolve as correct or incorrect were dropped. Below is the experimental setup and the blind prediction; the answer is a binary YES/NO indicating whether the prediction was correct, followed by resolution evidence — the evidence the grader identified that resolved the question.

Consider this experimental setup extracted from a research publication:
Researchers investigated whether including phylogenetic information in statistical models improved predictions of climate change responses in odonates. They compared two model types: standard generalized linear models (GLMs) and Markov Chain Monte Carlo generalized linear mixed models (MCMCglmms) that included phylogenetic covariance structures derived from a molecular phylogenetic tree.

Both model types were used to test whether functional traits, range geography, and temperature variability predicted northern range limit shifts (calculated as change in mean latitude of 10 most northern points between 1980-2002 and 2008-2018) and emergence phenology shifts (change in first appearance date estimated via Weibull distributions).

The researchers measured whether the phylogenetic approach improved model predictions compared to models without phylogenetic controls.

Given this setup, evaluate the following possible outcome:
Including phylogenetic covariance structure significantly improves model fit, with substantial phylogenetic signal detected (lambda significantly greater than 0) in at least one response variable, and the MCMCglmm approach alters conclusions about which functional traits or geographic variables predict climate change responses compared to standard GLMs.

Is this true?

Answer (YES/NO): NO